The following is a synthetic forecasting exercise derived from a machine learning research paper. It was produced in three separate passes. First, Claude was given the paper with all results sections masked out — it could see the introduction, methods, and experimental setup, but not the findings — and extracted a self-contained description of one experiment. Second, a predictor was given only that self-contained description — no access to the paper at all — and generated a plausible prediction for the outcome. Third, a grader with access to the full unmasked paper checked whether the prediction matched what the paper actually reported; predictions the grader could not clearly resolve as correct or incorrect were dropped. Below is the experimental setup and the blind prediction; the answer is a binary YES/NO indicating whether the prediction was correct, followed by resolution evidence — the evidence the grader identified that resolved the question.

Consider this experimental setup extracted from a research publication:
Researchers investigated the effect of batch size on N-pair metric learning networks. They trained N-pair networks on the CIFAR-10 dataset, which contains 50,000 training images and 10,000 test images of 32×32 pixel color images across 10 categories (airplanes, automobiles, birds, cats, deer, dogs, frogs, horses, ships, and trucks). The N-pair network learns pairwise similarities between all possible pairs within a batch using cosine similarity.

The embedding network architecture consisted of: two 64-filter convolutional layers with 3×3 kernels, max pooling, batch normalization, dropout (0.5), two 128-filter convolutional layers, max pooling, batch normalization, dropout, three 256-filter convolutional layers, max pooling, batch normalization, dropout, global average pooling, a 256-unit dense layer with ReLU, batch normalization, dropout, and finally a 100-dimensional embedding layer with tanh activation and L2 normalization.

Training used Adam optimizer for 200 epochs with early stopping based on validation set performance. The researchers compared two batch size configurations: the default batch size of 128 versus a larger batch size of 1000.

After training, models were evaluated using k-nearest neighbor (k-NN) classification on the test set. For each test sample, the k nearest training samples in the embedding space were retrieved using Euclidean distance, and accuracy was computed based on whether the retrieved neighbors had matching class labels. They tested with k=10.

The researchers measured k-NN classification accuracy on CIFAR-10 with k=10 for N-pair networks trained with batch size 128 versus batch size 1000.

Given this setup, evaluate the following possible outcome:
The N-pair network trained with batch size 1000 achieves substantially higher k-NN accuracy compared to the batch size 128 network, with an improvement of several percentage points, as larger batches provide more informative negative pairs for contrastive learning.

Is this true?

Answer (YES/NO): YES